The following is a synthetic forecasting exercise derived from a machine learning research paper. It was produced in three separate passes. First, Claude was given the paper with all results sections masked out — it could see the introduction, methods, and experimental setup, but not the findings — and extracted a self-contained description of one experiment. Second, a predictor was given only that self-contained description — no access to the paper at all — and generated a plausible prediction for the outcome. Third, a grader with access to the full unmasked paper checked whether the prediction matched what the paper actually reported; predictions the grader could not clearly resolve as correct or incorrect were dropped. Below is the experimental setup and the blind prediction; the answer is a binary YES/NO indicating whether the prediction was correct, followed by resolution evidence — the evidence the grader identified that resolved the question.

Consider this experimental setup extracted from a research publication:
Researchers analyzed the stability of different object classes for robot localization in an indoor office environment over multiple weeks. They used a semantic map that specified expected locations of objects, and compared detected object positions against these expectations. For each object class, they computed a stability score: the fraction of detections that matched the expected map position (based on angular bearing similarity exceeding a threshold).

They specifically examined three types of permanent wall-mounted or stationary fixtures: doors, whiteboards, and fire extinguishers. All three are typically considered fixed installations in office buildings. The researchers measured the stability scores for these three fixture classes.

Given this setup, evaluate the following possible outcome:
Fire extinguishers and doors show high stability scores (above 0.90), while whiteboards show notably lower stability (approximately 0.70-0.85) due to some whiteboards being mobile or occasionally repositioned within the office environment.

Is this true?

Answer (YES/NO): NO